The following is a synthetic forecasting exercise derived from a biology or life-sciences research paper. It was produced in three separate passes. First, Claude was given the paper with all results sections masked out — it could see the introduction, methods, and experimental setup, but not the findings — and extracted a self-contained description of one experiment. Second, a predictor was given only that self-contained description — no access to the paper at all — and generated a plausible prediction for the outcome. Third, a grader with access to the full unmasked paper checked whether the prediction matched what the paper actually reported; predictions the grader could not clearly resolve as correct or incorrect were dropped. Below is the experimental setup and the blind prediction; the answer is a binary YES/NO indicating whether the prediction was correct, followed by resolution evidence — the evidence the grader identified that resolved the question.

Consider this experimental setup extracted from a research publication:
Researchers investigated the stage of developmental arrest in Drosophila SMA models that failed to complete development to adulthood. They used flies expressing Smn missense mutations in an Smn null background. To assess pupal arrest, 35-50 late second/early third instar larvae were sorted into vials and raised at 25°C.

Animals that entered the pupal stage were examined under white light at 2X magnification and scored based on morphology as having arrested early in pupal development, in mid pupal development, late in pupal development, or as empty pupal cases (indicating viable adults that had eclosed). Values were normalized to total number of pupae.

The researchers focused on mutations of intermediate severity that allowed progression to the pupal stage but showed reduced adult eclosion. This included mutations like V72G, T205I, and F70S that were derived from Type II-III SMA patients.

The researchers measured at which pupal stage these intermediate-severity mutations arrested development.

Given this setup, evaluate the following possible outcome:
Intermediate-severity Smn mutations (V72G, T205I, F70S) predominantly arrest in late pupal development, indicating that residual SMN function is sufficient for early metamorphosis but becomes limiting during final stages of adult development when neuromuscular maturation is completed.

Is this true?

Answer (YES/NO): NO